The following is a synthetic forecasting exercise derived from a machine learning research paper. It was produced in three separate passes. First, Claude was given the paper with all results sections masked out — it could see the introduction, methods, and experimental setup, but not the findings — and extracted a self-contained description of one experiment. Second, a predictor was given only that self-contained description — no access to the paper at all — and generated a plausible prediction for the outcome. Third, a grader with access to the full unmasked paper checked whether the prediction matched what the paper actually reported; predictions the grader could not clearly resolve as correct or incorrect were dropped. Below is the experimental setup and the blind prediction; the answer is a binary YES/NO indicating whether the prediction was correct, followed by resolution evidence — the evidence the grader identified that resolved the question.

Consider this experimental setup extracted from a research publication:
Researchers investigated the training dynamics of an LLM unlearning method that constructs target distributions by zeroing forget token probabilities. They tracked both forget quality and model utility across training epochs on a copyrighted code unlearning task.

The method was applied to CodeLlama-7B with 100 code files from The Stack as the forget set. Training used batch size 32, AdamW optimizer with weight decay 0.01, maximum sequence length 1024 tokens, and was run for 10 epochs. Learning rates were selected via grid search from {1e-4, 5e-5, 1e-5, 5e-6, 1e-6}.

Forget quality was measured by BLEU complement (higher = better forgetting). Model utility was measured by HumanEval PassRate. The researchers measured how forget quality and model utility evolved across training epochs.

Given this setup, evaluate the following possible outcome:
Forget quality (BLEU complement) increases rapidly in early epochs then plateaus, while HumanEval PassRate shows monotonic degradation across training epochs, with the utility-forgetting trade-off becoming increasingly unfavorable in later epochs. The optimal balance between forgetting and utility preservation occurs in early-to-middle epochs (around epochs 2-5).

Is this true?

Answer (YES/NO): NO